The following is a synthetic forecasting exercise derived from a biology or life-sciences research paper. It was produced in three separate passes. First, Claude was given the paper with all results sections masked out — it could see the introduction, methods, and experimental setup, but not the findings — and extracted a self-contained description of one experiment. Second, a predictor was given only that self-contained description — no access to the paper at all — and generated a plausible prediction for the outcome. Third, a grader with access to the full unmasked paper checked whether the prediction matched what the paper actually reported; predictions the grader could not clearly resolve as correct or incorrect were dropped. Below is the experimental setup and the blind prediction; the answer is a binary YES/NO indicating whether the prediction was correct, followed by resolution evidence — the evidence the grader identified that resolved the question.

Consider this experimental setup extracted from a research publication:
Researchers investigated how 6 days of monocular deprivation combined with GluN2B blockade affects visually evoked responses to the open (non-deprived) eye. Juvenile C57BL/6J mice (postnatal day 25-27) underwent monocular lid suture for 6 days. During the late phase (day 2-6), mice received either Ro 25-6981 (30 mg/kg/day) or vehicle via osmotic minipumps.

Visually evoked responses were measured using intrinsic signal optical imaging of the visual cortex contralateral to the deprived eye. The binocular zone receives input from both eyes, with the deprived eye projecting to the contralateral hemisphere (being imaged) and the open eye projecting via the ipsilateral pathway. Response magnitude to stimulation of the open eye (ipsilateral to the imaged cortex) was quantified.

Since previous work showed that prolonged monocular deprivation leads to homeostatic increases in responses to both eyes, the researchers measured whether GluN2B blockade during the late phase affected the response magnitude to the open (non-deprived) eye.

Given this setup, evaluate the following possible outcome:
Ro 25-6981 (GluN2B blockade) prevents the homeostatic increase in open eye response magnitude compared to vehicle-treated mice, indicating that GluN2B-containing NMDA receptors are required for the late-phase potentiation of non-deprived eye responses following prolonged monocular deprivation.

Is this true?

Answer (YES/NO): YES